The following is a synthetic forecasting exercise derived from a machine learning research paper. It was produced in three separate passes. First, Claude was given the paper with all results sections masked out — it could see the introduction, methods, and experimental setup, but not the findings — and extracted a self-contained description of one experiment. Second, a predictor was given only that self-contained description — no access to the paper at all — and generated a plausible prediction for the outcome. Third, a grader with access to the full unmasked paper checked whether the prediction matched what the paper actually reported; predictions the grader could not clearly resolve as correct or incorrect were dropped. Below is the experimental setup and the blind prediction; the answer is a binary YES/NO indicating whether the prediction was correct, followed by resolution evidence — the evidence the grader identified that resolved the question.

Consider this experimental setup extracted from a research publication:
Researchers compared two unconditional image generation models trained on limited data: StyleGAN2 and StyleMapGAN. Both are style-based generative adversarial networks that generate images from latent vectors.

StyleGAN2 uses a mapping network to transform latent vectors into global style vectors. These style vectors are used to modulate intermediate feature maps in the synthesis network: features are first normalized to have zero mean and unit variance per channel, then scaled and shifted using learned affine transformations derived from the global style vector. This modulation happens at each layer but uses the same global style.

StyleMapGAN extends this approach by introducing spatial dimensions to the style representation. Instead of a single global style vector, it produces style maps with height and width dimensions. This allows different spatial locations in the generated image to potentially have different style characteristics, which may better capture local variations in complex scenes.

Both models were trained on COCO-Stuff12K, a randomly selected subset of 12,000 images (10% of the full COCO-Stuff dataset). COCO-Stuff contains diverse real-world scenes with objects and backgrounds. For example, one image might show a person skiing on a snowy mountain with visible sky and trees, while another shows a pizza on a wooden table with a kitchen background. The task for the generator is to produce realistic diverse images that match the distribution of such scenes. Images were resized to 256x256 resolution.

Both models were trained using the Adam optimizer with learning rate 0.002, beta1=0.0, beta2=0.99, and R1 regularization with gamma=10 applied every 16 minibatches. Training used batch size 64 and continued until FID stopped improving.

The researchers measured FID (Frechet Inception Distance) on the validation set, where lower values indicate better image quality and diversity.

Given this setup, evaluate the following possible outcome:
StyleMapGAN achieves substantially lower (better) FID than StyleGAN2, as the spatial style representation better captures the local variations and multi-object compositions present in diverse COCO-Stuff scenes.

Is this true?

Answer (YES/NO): YES